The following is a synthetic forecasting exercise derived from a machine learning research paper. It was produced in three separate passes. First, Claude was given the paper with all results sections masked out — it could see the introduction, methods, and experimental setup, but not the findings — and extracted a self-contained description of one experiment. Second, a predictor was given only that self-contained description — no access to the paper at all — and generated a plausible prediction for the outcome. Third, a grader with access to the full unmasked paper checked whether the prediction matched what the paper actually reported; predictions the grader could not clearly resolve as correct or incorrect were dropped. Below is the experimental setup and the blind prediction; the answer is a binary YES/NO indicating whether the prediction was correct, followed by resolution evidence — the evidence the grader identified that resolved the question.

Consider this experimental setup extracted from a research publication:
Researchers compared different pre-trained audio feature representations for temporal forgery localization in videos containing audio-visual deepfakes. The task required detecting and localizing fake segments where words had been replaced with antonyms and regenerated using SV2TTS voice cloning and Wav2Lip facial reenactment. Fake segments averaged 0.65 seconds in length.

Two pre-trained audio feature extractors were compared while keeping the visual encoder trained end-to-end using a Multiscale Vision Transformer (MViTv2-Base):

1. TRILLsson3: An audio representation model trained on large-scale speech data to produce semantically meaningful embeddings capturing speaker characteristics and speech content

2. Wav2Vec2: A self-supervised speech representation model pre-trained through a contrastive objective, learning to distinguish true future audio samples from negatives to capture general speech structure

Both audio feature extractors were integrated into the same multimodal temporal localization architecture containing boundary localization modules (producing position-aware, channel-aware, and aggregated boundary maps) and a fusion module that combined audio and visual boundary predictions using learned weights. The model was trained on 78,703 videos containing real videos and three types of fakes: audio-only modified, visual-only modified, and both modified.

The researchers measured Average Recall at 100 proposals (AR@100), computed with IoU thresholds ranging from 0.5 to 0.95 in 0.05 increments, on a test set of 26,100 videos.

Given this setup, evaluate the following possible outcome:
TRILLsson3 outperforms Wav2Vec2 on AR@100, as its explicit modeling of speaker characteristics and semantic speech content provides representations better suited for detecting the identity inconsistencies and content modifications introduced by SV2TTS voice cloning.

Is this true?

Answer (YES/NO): NO